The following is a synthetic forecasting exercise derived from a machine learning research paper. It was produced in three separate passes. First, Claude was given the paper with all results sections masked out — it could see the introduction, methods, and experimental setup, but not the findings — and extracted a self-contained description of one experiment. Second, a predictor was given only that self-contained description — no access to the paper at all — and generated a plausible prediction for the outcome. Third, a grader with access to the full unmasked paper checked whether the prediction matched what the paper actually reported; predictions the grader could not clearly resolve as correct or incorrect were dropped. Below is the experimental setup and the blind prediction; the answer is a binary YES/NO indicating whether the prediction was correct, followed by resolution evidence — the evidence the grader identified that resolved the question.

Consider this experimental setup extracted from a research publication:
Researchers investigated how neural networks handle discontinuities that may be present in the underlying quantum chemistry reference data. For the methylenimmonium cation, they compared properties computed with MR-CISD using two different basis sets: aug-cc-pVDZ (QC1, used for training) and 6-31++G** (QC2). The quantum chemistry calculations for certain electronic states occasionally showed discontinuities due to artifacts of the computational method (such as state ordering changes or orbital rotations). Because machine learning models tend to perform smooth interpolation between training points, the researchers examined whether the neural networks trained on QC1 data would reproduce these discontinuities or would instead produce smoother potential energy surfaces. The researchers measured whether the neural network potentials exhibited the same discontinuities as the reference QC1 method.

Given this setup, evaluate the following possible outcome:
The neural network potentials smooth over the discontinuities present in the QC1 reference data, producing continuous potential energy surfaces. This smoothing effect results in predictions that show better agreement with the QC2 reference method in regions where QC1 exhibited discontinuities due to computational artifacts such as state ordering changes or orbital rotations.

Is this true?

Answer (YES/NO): NO